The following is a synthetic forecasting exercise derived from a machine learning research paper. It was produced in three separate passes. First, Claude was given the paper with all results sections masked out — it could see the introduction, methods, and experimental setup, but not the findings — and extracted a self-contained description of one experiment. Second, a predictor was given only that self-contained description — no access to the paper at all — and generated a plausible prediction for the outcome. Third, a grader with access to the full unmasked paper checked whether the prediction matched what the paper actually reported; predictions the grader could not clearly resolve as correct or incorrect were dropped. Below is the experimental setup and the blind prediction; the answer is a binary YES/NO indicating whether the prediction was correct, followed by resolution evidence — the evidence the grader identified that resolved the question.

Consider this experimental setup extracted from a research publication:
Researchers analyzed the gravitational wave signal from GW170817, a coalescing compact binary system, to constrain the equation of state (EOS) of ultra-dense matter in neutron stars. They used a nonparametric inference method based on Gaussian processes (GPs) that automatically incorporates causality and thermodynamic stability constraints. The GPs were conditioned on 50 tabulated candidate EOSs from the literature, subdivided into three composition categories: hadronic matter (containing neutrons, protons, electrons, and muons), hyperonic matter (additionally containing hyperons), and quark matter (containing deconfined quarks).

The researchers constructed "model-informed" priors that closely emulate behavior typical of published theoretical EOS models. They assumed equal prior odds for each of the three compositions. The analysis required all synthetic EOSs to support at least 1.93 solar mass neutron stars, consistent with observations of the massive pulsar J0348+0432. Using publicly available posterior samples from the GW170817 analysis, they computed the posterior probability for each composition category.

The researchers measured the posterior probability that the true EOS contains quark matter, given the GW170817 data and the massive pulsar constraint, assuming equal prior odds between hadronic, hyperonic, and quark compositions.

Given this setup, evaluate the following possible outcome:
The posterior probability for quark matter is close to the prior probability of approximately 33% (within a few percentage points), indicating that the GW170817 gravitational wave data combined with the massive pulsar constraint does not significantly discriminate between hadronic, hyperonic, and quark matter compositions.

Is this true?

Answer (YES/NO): NO